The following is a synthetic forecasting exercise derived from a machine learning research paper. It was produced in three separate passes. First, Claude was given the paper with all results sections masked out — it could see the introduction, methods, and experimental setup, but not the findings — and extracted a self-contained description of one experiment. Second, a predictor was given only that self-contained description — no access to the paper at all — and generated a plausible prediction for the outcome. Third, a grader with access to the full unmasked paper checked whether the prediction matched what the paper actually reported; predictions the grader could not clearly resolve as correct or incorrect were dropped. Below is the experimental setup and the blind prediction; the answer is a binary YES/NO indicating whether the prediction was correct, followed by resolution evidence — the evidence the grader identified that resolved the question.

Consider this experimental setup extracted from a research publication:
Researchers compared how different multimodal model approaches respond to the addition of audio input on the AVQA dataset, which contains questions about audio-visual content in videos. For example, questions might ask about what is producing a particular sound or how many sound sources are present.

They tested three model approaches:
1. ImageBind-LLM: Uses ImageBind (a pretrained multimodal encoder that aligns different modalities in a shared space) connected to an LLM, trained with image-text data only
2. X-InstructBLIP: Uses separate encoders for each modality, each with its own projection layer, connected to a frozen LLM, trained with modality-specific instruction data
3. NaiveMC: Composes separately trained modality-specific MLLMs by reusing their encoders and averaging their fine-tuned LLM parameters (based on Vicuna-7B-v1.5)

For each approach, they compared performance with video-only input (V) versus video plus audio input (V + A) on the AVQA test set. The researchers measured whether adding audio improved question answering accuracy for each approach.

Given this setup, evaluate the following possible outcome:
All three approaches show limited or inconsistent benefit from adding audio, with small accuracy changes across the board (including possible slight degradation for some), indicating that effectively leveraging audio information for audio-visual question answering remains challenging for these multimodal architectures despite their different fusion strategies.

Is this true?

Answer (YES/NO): NO